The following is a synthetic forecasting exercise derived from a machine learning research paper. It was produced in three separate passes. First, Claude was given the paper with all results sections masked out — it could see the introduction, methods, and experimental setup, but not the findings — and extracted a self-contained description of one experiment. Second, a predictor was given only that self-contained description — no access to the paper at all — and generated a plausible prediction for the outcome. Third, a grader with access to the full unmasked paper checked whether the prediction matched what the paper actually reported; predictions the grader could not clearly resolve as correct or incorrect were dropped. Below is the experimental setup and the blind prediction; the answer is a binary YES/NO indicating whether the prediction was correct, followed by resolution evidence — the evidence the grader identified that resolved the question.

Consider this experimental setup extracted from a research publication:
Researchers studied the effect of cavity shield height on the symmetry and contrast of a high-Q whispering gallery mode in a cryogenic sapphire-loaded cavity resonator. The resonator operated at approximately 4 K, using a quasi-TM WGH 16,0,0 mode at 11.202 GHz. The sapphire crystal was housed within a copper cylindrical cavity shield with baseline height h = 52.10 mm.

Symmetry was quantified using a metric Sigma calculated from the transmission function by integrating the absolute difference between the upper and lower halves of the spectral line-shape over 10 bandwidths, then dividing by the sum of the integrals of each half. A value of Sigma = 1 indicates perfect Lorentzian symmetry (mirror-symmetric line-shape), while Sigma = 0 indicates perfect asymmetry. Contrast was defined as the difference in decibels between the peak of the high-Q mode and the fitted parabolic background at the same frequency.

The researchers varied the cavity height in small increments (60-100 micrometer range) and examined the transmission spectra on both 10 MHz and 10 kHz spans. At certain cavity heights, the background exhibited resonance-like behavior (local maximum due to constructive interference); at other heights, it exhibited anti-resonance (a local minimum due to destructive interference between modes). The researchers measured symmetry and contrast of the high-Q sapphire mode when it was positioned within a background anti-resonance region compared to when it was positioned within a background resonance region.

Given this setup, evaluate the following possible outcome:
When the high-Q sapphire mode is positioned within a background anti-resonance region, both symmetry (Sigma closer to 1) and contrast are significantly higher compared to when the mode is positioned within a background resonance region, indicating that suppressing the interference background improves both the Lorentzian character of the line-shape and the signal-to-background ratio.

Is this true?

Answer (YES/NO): YES